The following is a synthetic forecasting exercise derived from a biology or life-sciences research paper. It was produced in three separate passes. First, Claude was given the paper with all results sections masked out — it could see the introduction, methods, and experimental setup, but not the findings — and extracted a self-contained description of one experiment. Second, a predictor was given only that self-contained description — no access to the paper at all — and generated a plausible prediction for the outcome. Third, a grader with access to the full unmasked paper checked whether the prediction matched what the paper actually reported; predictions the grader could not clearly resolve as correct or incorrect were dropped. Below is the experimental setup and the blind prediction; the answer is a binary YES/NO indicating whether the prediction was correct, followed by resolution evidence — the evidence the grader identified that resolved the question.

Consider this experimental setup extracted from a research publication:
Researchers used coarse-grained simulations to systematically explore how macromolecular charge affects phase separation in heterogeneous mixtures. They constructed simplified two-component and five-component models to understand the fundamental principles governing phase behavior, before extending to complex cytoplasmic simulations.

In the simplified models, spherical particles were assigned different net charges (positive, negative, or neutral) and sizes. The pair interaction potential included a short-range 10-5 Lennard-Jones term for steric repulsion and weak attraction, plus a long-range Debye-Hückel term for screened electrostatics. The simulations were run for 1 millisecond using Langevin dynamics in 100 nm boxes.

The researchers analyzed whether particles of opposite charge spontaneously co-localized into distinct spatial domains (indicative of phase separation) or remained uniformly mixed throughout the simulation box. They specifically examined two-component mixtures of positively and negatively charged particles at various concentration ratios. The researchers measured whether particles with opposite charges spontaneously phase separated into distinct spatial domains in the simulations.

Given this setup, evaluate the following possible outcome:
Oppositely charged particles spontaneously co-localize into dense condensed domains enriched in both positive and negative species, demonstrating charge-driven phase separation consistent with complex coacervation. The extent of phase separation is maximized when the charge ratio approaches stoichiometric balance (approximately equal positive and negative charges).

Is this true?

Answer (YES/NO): NO